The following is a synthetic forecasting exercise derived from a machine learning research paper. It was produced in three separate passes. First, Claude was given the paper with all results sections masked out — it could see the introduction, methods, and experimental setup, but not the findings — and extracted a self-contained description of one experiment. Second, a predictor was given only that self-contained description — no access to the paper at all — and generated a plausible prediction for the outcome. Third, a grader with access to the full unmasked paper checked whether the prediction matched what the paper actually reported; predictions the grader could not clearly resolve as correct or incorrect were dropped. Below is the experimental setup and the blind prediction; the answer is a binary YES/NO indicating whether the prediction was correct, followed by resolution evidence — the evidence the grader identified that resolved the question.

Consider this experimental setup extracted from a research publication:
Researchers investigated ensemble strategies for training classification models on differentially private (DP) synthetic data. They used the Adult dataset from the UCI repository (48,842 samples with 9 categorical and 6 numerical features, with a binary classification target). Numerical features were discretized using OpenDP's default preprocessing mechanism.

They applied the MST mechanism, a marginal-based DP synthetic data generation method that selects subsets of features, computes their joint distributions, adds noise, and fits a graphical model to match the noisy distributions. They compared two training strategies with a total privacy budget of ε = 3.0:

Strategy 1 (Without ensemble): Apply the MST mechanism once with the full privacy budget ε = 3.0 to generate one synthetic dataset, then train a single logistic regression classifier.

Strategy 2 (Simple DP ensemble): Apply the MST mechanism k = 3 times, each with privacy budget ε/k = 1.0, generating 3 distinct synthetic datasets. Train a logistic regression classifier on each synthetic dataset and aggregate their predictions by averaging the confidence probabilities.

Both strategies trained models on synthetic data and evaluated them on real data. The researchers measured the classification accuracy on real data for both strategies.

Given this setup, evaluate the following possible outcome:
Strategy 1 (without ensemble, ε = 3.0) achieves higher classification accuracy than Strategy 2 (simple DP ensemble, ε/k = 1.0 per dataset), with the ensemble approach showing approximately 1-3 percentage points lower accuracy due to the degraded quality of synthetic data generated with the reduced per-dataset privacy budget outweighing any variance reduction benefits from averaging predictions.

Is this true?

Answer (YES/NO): NO